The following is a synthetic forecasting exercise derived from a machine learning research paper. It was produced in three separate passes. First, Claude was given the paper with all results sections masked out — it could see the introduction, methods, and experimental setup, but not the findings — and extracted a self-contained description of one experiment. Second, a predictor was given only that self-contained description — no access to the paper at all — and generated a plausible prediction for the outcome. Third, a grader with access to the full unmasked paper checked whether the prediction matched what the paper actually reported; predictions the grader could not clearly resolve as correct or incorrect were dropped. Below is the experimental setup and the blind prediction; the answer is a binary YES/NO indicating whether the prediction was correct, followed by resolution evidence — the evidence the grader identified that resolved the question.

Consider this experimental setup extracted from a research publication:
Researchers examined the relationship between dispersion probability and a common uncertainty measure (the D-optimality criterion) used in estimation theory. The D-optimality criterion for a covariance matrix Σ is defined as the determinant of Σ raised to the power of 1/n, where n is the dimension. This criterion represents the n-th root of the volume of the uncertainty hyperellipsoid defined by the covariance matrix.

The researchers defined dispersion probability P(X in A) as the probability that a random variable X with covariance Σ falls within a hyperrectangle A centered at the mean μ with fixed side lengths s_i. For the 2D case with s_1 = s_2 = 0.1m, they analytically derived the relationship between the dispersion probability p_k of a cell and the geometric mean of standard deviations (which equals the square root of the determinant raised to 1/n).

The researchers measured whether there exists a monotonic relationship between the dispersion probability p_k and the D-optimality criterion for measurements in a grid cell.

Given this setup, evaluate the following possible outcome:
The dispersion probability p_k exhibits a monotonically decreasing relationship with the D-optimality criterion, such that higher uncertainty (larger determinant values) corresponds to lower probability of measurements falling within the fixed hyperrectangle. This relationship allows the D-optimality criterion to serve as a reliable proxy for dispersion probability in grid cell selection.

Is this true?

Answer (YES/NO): YES